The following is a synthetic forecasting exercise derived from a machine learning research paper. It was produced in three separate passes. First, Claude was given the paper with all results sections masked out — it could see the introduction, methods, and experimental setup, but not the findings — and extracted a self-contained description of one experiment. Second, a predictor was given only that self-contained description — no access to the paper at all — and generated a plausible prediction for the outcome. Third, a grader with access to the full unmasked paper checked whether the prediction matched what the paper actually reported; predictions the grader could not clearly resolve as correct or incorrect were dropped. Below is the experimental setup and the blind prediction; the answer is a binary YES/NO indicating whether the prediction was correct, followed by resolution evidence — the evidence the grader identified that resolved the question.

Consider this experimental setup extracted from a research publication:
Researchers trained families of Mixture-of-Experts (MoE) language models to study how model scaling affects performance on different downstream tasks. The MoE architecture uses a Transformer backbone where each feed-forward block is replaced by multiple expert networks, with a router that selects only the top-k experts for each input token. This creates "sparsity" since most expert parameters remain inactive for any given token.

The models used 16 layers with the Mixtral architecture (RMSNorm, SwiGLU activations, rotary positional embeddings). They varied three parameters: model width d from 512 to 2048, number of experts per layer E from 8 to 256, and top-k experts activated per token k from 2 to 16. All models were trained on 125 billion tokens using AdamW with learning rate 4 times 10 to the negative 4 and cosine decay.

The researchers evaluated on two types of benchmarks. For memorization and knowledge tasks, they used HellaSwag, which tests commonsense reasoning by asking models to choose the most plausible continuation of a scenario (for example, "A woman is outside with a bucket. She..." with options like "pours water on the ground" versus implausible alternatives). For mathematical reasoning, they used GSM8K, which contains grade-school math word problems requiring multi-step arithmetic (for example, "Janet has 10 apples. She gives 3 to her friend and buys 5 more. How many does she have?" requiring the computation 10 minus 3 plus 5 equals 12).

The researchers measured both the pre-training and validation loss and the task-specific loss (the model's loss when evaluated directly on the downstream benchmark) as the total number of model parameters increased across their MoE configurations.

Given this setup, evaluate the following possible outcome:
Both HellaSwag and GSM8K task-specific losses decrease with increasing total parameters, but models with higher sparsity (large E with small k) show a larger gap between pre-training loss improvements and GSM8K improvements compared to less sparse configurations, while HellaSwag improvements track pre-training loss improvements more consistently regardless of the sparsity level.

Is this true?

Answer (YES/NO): NO